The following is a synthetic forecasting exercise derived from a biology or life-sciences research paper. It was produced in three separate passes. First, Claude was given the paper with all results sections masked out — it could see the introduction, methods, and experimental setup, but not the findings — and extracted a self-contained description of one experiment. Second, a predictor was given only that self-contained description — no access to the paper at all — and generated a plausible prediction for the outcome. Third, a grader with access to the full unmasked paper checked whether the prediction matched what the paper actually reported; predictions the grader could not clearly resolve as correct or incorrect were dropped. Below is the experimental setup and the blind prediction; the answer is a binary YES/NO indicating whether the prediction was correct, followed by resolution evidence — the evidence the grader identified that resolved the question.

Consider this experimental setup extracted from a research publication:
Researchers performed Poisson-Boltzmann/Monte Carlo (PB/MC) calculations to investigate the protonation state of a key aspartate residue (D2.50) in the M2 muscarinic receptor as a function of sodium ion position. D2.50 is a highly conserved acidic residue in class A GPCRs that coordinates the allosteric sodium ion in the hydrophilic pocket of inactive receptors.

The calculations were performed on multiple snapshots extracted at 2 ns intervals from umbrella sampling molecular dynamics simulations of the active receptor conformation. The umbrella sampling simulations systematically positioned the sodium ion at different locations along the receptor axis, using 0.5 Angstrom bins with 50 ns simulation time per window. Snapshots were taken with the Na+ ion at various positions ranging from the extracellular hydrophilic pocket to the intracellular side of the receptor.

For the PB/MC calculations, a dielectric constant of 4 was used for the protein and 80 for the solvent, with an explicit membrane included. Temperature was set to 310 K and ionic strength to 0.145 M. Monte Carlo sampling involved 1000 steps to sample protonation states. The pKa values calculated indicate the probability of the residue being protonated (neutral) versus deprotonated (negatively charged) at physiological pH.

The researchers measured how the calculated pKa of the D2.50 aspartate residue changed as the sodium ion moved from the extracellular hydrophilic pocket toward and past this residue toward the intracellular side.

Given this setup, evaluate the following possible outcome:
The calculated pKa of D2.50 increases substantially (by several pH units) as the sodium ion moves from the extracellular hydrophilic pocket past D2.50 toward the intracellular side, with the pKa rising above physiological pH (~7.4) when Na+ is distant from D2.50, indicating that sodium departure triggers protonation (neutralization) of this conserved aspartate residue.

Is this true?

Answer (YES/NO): YES